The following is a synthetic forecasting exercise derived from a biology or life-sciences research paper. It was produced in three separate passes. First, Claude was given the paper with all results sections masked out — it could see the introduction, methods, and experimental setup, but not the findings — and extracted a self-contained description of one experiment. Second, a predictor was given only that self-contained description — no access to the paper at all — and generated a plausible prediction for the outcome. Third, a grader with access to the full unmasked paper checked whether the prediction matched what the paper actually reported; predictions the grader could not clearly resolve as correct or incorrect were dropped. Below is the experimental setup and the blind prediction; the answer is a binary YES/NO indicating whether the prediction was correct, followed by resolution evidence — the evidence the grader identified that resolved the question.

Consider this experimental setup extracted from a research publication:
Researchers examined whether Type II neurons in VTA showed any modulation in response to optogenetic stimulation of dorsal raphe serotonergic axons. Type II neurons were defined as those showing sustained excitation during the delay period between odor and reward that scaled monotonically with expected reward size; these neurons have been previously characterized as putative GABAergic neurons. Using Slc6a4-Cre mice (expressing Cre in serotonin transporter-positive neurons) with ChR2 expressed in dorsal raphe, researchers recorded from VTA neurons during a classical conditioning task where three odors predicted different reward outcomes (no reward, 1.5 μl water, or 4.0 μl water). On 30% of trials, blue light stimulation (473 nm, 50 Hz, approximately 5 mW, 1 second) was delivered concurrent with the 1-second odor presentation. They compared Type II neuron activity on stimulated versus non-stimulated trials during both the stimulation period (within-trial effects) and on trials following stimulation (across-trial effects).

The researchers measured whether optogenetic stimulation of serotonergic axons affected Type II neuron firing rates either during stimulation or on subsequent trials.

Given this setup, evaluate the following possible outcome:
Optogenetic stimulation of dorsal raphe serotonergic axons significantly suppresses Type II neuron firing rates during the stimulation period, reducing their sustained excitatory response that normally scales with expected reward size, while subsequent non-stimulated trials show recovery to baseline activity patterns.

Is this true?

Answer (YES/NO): NO